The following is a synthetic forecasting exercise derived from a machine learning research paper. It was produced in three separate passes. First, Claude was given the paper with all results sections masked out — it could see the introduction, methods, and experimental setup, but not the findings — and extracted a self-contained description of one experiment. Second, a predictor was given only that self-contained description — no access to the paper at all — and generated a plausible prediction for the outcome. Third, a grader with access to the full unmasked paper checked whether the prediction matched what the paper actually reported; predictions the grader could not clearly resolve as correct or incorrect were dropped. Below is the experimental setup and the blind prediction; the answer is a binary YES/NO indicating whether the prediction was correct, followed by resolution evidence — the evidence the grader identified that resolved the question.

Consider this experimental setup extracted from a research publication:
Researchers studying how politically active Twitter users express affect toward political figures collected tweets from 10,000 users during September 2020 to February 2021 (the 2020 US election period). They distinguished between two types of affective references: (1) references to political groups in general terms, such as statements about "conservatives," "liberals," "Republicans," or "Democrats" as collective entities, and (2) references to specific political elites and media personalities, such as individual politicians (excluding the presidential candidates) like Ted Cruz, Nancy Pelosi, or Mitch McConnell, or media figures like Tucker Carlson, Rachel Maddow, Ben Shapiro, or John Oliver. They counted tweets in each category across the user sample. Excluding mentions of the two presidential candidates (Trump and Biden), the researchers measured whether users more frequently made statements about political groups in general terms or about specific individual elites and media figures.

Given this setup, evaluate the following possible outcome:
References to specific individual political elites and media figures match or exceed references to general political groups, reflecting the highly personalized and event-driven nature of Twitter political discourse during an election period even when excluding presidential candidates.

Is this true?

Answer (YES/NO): NO